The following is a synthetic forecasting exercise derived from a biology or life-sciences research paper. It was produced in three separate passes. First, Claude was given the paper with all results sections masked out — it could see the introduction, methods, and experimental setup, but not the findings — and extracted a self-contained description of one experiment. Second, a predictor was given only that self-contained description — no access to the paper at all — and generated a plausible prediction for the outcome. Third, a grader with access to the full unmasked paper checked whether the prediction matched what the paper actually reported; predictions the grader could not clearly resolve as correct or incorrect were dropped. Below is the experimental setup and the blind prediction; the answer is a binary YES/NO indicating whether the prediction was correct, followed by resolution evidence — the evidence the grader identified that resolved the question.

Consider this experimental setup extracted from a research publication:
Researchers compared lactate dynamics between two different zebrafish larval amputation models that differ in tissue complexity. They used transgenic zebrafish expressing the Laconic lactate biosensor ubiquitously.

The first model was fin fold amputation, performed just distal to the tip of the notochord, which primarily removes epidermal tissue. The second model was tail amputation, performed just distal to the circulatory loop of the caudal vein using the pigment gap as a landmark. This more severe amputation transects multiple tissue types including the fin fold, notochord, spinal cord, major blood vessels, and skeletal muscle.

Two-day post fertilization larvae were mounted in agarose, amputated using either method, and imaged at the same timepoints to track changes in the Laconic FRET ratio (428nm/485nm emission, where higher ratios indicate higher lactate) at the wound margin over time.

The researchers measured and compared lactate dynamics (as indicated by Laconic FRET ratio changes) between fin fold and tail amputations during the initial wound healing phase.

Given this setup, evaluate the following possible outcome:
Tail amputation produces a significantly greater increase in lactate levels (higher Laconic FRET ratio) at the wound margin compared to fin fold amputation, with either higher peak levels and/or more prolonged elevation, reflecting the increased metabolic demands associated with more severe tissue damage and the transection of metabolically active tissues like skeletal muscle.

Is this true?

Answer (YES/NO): NO